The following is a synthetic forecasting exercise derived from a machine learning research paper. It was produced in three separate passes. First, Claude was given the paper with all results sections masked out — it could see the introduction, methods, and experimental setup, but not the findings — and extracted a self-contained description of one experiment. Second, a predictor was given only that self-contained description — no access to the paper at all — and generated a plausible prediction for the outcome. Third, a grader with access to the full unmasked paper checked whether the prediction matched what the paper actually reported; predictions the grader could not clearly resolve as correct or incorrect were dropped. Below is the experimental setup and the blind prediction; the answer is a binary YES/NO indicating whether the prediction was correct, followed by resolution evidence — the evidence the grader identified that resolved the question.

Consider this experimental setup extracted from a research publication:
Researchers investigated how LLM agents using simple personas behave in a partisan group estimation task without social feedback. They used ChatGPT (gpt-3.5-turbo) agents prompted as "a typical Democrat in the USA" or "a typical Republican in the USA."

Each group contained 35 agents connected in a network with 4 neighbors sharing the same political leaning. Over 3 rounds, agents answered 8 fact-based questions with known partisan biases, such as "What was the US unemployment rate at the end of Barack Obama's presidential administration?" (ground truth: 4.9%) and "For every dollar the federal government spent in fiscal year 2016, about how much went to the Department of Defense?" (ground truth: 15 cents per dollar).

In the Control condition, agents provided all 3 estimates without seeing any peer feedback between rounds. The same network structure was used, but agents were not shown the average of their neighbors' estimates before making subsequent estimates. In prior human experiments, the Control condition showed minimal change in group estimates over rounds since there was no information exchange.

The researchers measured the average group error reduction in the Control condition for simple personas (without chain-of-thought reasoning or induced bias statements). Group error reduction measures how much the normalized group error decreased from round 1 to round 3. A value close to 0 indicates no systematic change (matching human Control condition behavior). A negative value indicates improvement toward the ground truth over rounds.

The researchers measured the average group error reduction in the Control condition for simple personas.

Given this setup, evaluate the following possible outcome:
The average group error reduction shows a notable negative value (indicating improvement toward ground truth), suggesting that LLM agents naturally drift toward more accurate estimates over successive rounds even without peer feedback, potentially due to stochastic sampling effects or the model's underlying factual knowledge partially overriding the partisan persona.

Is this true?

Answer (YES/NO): NO